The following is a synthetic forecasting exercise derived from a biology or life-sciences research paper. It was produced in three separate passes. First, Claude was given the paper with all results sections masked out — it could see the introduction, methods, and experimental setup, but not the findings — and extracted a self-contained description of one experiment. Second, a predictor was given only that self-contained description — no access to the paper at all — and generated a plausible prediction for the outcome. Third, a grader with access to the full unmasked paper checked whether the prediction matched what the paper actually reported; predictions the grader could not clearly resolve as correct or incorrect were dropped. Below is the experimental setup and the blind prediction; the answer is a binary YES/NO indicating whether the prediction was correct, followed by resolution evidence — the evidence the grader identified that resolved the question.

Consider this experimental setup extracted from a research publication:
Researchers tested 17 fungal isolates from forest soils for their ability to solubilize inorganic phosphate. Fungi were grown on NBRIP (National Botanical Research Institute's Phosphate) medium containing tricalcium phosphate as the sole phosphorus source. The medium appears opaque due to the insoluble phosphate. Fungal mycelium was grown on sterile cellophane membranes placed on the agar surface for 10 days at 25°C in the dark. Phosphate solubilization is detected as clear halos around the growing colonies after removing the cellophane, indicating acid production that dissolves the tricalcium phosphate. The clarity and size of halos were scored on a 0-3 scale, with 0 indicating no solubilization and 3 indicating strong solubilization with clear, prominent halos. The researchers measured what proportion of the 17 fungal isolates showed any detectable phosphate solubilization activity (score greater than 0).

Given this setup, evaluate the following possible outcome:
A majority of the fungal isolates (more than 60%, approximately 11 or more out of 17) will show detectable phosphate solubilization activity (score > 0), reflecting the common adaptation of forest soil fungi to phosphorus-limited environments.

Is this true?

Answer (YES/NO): YES